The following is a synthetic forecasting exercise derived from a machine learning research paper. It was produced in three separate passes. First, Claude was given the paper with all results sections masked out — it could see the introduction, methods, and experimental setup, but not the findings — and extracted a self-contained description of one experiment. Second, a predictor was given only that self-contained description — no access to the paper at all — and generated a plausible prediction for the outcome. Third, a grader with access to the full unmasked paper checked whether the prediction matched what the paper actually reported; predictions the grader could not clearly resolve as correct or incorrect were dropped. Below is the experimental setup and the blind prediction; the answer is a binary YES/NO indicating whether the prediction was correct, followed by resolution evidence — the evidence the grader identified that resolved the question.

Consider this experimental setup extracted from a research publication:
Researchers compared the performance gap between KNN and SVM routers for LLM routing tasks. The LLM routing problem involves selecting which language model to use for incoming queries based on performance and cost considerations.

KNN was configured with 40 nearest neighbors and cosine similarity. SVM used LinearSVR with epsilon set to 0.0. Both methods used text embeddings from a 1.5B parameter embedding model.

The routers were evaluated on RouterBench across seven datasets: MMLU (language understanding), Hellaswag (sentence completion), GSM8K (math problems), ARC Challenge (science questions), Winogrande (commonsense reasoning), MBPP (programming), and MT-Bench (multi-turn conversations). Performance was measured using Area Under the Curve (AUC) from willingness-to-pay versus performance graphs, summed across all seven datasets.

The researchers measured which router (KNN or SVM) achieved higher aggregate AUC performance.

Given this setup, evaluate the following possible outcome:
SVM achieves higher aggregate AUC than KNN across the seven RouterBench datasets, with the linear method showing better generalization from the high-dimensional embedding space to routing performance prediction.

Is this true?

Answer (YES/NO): NO